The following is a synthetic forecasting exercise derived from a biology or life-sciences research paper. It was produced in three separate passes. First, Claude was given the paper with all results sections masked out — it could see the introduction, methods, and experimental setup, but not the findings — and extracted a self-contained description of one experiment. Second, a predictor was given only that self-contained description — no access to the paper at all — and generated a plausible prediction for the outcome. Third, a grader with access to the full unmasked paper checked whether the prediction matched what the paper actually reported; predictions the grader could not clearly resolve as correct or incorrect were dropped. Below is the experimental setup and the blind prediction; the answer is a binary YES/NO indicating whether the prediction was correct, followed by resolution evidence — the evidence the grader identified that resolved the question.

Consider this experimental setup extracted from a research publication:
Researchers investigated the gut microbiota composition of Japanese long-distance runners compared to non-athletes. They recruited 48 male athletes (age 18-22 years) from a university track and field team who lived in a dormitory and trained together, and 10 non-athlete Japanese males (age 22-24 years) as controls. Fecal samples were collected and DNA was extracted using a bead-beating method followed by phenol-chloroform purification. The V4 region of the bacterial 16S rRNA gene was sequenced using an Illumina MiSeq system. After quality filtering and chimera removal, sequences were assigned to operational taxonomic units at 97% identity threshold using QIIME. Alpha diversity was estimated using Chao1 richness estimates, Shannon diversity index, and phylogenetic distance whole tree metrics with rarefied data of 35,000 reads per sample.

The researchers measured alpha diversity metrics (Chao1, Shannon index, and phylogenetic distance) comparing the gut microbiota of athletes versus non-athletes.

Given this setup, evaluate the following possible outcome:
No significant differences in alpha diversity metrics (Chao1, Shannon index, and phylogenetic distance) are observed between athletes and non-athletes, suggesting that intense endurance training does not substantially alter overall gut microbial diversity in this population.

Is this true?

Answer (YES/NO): NO